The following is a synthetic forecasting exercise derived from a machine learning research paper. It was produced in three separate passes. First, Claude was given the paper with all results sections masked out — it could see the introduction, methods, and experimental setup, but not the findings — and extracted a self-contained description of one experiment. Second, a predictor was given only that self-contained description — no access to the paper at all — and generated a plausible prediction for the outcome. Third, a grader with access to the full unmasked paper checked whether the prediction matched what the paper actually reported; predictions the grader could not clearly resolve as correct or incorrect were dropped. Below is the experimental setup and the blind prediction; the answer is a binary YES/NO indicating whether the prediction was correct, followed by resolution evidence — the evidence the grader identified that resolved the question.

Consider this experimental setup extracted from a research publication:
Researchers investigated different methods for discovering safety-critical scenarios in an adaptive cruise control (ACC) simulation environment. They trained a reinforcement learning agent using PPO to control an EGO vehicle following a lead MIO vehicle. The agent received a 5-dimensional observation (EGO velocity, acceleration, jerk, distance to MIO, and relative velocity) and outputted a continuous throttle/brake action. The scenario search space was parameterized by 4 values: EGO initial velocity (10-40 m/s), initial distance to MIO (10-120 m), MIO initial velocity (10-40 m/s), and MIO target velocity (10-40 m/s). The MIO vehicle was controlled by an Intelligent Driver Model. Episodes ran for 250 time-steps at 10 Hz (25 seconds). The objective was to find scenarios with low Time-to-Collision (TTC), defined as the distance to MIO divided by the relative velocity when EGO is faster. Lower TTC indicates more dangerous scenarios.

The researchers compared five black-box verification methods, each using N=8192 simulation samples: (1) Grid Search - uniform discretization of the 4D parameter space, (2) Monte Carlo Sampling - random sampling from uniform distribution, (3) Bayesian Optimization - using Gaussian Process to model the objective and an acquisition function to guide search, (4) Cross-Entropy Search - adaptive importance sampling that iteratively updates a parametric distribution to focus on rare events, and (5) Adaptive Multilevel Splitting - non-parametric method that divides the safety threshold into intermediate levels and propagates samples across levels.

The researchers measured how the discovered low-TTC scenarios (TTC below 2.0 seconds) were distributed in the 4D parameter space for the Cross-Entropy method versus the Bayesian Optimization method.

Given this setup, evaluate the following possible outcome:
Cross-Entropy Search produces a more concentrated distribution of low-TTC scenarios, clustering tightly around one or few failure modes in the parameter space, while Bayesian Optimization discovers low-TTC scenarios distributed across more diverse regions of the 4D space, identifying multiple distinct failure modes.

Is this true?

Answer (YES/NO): YES